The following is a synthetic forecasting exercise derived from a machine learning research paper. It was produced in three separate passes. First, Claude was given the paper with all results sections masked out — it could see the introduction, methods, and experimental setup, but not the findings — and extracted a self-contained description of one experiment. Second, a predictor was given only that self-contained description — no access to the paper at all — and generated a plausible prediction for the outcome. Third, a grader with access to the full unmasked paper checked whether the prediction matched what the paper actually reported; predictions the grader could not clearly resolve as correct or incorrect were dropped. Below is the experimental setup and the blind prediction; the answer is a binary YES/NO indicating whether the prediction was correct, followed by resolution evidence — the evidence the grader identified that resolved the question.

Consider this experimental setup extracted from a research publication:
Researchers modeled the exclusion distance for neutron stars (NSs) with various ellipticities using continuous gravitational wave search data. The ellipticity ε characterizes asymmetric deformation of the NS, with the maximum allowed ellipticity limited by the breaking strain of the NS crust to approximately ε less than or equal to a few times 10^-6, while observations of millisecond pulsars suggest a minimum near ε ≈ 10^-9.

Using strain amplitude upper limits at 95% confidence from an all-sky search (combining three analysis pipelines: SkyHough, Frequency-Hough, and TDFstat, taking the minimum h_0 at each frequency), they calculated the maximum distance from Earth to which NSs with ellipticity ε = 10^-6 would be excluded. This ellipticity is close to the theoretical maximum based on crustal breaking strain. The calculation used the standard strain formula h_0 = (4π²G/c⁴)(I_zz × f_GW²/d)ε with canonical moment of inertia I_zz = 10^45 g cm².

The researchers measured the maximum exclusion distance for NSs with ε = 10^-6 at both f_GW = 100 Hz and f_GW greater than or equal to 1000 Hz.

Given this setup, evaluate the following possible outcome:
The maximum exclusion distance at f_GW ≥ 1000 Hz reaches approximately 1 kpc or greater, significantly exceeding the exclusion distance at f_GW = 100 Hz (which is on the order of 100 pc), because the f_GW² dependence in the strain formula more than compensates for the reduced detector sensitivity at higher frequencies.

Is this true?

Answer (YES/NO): NO